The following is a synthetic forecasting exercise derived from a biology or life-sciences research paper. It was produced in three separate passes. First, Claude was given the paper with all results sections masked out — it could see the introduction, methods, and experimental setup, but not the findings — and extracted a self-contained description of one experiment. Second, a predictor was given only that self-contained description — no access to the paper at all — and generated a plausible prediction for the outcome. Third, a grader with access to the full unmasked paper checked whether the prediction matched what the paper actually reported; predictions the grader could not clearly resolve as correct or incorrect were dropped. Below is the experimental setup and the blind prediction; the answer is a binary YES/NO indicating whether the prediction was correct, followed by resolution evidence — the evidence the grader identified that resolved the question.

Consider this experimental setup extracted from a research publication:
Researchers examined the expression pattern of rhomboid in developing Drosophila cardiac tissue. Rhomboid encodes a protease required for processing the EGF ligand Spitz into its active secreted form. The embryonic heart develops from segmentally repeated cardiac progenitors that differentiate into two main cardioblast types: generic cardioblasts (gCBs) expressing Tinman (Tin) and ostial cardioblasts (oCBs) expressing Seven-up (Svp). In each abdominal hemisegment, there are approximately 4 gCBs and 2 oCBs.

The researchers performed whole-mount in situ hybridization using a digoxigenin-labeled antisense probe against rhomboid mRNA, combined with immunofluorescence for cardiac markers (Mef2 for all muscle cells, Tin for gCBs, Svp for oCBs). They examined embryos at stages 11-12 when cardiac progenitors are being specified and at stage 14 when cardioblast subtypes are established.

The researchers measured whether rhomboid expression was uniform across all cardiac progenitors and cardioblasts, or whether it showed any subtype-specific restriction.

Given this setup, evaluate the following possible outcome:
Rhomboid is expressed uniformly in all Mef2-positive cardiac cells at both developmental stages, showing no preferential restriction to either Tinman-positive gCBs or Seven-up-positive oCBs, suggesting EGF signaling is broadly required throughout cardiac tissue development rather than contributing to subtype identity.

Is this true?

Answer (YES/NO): NO